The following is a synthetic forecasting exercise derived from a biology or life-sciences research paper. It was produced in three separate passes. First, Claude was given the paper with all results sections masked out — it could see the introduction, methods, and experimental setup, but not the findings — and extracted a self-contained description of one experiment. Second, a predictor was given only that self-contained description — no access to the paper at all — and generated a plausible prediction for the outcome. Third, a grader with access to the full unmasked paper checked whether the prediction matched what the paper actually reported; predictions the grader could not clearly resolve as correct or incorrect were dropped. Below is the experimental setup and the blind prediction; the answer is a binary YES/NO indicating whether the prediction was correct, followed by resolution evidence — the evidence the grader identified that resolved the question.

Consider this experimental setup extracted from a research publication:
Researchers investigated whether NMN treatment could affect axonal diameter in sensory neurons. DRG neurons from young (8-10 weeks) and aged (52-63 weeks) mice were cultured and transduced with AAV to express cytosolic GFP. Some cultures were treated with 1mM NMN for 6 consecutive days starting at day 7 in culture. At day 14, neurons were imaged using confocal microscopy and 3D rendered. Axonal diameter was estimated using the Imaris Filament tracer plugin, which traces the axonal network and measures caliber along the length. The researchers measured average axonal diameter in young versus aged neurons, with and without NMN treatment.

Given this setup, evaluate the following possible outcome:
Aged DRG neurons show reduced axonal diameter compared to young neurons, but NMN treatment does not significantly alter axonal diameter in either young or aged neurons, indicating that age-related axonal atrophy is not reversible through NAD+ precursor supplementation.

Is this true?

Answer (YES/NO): NO